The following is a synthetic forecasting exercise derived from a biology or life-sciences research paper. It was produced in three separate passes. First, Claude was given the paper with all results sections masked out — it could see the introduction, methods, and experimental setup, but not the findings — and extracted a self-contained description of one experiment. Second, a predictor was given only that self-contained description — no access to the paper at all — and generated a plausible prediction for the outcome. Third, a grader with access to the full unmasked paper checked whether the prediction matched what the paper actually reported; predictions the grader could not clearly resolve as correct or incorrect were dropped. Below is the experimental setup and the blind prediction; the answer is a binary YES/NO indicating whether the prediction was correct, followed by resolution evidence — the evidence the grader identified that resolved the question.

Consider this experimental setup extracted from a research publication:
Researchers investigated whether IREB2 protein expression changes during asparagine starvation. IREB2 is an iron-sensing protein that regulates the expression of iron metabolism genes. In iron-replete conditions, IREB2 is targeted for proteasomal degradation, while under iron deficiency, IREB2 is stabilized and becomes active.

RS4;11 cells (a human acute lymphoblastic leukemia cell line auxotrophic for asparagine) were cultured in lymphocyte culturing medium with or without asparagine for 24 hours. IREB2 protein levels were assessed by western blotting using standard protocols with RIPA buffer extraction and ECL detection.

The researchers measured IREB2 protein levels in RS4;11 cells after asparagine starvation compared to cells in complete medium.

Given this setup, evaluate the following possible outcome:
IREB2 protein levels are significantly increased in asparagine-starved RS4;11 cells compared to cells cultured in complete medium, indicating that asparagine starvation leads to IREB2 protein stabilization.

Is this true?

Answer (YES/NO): NO